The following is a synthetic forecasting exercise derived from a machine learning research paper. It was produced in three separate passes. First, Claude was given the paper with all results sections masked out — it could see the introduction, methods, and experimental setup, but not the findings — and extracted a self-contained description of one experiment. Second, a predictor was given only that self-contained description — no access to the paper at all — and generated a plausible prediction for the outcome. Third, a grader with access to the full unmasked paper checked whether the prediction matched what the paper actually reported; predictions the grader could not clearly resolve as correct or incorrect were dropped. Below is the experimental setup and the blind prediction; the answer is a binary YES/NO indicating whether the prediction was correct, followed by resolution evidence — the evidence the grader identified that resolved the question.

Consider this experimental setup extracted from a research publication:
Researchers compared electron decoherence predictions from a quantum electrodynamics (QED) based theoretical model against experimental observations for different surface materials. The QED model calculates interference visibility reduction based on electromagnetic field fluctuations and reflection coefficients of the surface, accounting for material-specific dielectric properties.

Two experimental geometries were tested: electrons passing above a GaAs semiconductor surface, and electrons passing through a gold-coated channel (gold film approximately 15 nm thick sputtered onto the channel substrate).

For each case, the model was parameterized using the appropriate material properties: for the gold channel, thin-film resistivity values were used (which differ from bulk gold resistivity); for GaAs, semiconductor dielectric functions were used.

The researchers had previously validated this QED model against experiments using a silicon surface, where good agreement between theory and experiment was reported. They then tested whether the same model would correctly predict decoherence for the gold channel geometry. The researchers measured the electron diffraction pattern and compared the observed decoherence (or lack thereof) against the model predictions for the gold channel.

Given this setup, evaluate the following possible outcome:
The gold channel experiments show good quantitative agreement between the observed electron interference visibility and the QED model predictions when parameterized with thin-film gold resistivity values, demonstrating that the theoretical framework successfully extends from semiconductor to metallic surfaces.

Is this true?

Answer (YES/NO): NO